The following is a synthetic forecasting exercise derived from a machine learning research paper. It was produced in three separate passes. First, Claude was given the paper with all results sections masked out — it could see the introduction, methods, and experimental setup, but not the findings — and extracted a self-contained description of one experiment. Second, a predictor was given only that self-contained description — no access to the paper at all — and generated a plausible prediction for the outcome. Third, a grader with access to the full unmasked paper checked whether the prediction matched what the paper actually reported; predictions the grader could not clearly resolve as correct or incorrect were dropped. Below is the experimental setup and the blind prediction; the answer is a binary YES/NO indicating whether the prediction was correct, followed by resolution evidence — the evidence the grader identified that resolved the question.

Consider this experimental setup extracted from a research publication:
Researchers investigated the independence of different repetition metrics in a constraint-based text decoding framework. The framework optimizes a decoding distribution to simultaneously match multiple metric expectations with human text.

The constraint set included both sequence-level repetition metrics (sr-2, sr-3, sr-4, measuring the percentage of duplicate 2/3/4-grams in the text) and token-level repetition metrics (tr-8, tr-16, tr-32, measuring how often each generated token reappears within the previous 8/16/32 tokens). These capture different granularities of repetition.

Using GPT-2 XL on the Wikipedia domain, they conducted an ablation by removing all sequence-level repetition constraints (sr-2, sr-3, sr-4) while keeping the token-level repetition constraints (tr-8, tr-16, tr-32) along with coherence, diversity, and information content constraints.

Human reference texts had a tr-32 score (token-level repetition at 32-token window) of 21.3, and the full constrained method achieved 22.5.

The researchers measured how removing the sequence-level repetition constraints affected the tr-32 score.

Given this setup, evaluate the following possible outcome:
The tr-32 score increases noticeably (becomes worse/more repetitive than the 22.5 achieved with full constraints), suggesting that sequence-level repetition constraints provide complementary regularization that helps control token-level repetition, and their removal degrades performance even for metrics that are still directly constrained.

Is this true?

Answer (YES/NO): NO